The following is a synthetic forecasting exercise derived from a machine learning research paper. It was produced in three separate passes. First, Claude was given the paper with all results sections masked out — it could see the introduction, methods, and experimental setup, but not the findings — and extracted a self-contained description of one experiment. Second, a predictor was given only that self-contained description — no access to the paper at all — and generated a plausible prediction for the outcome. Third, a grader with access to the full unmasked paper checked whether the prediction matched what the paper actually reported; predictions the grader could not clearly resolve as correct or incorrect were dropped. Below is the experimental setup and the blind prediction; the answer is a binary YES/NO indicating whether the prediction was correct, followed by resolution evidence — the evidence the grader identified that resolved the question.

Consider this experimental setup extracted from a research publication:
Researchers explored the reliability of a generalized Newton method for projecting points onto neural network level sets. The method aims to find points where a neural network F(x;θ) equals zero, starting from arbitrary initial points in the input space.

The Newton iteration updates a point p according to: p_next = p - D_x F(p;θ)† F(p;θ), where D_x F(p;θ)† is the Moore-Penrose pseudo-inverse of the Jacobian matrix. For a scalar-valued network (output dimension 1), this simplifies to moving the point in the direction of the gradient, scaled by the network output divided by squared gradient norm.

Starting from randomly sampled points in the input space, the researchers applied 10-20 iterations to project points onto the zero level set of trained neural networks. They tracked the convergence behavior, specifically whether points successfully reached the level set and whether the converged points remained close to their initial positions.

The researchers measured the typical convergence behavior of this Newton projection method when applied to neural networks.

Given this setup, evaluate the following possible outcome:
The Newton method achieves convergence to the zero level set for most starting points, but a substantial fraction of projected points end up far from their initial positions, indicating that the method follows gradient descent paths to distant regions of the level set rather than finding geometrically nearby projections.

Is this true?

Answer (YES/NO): YES